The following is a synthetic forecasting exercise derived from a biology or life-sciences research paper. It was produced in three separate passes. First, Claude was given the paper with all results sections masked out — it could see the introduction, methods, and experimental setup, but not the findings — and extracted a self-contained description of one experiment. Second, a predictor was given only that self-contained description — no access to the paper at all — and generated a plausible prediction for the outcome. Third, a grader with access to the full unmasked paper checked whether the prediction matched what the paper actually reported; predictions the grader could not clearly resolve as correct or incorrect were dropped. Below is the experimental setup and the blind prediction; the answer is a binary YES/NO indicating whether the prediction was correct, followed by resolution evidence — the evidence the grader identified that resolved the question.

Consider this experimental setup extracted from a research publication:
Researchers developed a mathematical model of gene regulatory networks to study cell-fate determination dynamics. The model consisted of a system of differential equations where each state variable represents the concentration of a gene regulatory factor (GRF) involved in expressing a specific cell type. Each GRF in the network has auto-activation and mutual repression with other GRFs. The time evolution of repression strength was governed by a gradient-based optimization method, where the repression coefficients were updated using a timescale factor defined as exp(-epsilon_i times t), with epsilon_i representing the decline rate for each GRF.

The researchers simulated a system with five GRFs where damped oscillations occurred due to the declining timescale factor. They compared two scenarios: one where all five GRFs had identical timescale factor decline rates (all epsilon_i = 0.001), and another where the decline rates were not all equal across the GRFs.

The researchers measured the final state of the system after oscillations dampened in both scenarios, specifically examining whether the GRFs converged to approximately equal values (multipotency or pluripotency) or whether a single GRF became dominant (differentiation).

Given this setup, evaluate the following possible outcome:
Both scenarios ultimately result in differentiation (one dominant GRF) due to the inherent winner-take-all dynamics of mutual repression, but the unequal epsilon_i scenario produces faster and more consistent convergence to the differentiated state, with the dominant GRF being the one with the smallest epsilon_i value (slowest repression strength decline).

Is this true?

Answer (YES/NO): NO